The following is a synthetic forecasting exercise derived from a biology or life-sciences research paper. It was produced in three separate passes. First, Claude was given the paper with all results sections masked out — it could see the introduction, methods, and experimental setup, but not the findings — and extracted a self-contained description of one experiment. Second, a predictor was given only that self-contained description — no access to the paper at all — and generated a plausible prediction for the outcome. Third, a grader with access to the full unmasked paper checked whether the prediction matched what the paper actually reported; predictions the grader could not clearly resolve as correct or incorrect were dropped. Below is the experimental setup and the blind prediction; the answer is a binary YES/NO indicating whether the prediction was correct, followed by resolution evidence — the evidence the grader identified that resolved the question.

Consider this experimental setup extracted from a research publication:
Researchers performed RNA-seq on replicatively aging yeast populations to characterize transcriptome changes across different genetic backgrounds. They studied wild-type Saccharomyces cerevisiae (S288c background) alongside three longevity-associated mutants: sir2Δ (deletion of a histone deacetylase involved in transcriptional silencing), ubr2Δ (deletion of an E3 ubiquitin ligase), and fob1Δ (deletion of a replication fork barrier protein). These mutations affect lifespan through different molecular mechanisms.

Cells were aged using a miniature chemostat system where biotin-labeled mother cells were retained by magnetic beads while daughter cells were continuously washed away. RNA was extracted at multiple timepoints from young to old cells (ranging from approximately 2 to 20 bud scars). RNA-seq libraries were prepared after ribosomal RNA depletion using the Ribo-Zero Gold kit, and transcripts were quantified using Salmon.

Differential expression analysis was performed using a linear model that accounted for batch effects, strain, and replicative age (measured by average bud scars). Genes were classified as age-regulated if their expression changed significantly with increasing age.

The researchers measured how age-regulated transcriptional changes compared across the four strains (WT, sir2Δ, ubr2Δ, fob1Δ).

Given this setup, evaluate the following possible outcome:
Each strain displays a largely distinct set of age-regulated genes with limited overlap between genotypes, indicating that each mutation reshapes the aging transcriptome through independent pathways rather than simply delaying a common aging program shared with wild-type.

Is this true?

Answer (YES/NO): NO